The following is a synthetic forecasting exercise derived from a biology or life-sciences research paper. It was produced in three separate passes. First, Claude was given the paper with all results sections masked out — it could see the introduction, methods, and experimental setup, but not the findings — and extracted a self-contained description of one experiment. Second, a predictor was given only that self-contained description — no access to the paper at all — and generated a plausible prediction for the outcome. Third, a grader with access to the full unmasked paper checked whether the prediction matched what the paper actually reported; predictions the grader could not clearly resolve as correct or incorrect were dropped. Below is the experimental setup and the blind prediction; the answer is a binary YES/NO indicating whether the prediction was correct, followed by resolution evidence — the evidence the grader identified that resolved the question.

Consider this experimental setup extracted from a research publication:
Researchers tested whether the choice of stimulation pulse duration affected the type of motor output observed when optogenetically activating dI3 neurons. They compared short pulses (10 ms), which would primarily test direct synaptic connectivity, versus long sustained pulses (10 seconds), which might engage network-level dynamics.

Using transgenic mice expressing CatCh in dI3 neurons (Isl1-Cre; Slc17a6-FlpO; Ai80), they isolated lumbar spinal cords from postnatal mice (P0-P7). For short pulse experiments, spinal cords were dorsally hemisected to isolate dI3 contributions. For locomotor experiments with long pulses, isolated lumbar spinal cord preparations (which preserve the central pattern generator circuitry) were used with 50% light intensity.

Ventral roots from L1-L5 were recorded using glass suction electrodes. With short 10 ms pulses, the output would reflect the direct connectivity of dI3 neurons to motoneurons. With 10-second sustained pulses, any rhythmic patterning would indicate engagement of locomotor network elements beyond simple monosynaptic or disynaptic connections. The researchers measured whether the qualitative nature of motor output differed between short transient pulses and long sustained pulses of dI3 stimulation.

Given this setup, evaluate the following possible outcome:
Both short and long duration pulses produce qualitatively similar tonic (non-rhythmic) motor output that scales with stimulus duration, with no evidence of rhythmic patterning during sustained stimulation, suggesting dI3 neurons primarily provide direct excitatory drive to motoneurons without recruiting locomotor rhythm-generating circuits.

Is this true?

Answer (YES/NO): NO